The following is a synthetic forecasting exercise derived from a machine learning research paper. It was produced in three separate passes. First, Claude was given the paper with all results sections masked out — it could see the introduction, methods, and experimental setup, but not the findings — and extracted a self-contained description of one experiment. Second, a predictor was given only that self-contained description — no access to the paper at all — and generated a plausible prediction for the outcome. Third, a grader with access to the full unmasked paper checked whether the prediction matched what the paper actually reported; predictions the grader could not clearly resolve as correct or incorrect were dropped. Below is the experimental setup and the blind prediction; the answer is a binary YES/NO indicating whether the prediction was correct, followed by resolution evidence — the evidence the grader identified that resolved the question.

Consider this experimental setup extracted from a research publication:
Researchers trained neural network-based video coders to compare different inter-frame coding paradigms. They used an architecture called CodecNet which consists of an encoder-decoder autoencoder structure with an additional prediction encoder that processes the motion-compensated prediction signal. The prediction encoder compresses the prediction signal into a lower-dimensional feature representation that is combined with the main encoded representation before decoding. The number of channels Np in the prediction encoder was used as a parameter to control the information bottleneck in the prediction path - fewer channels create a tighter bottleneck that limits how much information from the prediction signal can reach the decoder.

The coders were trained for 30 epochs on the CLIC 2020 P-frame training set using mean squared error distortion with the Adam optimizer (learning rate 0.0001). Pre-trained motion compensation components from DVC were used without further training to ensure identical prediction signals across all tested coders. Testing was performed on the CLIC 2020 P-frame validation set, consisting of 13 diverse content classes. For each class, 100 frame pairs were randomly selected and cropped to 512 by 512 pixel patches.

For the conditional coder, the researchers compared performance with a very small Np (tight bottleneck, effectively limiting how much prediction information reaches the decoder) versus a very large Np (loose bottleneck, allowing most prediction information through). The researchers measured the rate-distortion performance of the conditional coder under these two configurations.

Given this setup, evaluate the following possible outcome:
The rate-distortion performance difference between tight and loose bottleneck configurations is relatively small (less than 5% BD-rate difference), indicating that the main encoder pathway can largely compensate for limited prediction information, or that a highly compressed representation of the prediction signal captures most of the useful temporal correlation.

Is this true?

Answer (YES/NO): NO